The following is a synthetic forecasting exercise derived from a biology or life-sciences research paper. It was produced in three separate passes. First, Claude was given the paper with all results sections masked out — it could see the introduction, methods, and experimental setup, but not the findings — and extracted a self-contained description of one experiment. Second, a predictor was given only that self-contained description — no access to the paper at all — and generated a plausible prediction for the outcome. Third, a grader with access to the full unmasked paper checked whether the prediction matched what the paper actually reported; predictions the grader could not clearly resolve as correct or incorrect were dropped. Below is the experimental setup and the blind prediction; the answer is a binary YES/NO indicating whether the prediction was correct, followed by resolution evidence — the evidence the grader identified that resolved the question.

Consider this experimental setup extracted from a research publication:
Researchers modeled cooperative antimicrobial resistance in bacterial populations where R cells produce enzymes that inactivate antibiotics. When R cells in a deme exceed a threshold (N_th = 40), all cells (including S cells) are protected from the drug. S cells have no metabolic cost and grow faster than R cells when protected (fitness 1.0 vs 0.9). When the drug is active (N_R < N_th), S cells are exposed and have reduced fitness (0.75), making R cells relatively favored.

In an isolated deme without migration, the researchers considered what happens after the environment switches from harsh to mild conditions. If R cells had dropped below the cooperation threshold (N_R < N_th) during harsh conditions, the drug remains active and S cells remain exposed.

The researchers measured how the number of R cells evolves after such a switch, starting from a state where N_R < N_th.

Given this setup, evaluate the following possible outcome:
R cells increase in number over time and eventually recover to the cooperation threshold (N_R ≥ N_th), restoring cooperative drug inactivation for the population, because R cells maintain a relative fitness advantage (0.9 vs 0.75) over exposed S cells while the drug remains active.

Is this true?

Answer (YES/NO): YES